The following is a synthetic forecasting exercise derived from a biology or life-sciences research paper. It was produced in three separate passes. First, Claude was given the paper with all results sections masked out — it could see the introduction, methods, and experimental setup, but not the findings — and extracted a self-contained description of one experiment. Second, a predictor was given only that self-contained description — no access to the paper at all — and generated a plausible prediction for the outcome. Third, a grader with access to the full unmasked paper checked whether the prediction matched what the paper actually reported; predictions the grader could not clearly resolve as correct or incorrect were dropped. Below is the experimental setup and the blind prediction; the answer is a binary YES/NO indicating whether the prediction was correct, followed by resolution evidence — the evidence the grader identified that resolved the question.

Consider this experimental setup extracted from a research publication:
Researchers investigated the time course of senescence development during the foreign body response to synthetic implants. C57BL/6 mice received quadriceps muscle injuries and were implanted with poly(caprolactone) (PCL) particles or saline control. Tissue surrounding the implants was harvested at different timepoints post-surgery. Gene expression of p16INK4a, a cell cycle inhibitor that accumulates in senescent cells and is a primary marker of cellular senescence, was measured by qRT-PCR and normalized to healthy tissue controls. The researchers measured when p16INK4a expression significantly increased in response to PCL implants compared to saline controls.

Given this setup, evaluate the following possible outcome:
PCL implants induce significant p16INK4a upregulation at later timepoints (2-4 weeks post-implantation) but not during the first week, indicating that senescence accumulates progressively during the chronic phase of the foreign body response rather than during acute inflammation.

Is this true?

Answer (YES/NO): NO